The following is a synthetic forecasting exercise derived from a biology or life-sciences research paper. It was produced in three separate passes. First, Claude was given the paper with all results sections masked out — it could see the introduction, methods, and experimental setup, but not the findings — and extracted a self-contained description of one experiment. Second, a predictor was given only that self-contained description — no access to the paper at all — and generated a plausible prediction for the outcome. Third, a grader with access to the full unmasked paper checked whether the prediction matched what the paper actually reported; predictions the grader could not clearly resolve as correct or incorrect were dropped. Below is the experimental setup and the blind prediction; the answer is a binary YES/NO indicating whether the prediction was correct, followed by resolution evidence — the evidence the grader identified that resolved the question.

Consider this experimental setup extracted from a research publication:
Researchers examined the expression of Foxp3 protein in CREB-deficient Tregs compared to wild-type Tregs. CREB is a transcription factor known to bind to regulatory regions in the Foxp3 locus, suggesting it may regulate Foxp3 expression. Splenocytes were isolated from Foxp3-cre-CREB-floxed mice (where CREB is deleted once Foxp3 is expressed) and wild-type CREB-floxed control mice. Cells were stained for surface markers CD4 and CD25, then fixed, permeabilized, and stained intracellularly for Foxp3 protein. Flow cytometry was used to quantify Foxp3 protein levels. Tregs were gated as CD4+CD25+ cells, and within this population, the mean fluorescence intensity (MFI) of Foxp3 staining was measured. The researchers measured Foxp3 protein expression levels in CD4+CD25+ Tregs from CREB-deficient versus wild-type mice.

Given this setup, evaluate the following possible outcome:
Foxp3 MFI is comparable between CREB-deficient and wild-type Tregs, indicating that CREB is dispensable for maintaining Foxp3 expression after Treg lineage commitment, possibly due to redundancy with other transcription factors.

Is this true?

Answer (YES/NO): NO